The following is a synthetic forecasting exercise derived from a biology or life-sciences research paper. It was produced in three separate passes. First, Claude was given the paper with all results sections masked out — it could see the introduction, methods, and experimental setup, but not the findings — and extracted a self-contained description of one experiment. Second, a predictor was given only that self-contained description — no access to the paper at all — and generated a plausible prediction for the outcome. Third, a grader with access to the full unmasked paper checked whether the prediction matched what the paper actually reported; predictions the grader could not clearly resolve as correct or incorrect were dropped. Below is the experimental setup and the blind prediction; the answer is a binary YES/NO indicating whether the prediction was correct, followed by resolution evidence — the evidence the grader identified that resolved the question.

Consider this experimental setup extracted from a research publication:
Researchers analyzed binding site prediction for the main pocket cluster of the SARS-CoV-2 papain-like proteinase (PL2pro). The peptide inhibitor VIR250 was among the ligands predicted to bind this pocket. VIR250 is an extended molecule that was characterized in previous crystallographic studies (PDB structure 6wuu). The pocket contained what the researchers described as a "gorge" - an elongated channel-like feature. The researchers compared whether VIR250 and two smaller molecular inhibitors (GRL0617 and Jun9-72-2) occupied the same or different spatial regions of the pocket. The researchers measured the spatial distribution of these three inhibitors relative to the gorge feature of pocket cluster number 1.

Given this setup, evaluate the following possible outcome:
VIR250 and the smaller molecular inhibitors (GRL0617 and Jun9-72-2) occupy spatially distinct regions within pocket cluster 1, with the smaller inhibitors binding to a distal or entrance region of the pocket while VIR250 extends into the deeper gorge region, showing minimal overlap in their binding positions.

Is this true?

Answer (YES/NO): NO